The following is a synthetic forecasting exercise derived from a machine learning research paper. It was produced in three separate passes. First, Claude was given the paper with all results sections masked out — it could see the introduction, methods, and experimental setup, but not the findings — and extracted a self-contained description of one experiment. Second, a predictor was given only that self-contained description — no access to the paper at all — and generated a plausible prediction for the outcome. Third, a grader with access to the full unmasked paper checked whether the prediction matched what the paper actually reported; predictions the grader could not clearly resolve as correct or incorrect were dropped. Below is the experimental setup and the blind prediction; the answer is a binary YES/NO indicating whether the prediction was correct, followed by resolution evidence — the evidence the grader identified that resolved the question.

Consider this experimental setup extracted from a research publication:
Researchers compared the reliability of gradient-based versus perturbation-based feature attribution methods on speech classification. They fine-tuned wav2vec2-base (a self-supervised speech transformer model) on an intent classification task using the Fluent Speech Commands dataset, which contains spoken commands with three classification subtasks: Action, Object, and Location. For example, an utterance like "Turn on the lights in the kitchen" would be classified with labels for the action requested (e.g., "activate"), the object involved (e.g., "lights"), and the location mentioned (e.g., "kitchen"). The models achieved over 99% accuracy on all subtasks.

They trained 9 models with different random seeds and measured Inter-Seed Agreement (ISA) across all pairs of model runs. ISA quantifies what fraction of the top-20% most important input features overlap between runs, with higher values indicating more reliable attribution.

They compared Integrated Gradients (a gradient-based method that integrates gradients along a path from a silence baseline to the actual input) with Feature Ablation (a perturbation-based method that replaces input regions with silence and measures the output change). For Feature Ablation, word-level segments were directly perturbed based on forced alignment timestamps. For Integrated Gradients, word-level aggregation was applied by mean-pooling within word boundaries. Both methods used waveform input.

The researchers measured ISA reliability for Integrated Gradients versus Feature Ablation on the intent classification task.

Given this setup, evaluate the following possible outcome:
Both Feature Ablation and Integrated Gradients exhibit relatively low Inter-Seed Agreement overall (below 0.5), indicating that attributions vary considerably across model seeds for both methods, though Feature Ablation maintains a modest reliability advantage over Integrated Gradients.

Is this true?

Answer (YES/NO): NO